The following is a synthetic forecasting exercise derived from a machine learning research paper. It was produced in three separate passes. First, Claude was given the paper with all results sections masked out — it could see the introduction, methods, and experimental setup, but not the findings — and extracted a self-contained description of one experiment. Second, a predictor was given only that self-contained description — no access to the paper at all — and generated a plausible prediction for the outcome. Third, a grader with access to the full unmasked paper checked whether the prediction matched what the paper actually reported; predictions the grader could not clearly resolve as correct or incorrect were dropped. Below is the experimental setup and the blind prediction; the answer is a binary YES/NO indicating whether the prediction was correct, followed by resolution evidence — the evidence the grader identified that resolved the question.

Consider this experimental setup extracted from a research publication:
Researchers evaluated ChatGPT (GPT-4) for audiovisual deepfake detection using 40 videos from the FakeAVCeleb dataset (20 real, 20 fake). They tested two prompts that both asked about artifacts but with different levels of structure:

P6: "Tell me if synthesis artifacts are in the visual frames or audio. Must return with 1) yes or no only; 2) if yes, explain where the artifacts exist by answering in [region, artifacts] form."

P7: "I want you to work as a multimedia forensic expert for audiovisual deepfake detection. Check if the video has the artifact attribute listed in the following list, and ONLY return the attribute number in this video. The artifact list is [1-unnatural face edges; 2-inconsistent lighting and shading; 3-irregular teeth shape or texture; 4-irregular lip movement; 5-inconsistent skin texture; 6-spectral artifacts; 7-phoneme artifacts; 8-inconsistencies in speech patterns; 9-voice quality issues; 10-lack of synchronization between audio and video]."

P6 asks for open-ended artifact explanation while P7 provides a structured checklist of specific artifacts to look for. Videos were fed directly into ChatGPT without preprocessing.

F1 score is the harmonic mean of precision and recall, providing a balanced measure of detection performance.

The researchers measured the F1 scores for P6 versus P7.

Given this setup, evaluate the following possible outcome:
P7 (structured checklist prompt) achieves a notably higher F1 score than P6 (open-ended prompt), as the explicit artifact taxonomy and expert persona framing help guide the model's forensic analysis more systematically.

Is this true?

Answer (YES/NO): NO